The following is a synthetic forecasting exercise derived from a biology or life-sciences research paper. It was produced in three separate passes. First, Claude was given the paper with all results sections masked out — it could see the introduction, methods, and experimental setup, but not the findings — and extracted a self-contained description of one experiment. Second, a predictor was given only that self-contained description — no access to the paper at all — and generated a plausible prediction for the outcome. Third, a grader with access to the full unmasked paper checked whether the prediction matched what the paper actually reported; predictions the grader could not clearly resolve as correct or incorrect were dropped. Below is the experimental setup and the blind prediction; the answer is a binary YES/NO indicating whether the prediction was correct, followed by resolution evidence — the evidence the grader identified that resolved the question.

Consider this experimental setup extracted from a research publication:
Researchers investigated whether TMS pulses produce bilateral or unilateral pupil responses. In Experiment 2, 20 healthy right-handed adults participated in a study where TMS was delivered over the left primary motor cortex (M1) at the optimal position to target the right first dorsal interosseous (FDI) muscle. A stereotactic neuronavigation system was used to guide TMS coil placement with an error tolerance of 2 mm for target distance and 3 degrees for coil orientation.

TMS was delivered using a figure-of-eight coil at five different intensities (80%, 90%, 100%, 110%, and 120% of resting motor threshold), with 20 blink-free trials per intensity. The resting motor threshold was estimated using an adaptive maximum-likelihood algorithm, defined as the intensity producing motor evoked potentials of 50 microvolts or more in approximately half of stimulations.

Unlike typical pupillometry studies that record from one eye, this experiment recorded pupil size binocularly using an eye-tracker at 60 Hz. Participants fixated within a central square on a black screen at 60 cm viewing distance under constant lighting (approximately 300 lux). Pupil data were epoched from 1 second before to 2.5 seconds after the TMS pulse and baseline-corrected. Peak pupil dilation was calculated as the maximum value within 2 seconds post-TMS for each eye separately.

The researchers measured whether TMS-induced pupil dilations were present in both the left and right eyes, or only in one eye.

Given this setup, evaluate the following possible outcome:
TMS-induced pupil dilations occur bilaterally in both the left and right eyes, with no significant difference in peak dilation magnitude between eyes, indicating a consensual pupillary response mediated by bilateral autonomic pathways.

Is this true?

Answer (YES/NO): YES